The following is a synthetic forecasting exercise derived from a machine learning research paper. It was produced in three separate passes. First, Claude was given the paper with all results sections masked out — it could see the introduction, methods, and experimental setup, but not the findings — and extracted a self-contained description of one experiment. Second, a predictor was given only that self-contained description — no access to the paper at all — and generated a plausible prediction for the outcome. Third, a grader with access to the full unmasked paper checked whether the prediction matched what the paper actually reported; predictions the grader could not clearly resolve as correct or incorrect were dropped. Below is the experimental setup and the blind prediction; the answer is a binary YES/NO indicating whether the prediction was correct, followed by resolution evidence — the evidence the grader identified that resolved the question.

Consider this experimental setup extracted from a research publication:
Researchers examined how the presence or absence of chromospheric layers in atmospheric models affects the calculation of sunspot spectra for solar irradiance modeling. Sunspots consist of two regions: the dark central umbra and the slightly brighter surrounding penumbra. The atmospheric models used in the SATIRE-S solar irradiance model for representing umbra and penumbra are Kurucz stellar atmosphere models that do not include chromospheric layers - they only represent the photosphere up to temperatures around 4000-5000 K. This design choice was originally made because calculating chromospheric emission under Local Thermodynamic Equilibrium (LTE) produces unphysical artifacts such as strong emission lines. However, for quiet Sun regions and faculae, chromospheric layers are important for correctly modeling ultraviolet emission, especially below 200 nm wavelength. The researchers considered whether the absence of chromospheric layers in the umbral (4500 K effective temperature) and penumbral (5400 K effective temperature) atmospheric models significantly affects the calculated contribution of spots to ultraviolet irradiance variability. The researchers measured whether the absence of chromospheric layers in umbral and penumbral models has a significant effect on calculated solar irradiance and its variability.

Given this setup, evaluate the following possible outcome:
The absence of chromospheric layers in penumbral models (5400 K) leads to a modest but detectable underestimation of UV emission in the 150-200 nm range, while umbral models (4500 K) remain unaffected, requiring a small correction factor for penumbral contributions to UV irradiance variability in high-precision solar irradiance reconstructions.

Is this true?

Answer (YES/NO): NO